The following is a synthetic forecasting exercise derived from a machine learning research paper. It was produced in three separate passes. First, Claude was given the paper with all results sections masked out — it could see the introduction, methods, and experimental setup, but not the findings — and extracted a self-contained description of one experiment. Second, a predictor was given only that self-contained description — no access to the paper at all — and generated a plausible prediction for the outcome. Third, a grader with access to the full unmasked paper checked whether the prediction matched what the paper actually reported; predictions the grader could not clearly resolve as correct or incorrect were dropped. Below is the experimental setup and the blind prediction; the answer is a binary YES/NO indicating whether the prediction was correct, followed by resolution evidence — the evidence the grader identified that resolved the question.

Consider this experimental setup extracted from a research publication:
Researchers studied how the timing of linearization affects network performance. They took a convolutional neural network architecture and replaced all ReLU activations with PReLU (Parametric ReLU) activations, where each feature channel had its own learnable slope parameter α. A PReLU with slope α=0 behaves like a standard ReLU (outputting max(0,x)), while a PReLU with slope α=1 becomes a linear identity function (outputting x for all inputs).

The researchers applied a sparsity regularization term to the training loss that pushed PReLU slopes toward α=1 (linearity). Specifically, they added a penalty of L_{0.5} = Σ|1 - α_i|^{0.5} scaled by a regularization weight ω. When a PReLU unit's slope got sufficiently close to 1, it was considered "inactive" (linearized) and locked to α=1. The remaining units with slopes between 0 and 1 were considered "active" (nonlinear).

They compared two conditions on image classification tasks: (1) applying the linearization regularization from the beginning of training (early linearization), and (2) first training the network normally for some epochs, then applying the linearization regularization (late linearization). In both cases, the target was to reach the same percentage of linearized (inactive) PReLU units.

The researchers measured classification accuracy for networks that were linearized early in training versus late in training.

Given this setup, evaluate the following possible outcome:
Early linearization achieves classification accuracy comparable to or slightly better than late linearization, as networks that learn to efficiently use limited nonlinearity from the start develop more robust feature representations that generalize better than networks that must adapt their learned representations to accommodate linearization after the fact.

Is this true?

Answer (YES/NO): NO